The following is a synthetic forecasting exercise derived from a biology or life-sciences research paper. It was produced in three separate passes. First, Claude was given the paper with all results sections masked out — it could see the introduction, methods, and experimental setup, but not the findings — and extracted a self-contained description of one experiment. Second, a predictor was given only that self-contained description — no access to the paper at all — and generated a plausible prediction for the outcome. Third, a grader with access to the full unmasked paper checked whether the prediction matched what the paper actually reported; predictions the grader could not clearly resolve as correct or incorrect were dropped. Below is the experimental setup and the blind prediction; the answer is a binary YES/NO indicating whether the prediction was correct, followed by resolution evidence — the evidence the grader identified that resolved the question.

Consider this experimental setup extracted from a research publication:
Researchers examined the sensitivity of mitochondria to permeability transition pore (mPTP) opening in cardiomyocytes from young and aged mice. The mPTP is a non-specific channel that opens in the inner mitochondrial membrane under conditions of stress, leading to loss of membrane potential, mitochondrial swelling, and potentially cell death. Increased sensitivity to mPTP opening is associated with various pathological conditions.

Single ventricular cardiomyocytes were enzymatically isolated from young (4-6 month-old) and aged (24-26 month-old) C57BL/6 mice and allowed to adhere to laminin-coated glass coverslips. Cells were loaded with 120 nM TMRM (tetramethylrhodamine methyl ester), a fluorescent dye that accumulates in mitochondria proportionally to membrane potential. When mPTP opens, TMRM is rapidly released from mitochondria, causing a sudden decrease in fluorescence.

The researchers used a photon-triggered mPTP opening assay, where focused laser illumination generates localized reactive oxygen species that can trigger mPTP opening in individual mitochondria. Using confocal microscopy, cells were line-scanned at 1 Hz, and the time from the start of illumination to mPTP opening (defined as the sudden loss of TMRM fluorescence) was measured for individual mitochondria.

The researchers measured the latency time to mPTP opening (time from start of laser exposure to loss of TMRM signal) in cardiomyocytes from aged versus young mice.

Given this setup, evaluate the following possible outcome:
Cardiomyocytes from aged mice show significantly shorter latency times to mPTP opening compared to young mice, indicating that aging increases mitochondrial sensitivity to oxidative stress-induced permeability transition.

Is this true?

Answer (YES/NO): YES